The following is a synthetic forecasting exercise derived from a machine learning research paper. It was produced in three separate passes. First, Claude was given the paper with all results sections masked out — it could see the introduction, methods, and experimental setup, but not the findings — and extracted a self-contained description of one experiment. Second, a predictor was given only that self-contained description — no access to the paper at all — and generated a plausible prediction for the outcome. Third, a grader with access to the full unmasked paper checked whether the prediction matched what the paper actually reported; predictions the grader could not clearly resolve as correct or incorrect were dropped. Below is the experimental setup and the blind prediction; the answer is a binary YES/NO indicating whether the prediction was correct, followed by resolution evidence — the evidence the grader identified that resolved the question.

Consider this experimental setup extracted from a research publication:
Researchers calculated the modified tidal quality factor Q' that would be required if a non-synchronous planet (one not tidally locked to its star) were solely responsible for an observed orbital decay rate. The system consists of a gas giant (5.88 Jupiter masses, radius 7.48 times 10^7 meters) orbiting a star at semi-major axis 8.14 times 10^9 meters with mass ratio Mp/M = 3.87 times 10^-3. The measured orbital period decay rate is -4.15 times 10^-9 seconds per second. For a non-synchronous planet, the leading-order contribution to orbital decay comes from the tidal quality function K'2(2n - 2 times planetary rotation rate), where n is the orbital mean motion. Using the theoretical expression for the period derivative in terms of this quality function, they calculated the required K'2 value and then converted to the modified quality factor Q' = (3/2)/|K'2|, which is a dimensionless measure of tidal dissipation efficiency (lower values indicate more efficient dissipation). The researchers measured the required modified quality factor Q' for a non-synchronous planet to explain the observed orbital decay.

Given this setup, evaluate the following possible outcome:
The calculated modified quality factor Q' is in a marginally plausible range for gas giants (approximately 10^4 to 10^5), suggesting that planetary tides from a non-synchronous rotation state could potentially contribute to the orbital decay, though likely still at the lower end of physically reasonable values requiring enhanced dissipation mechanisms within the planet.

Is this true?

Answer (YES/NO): NO